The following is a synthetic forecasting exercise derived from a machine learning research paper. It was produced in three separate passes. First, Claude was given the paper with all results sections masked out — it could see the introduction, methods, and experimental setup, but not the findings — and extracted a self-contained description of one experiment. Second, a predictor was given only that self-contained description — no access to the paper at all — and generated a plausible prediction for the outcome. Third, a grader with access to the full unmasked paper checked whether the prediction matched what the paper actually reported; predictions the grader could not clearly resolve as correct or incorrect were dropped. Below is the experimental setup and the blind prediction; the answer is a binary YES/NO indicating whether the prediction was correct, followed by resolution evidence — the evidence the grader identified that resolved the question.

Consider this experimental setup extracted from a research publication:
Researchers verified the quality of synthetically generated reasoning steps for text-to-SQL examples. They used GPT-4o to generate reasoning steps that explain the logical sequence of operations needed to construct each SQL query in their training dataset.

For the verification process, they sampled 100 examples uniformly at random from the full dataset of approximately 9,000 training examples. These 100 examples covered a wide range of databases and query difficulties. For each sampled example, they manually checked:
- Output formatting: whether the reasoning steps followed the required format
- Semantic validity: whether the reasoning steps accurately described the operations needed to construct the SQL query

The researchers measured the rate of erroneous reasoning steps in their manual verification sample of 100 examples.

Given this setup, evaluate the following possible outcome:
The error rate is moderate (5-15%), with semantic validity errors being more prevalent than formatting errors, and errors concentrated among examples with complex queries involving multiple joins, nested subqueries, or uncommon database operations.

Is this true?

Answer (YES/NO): NO